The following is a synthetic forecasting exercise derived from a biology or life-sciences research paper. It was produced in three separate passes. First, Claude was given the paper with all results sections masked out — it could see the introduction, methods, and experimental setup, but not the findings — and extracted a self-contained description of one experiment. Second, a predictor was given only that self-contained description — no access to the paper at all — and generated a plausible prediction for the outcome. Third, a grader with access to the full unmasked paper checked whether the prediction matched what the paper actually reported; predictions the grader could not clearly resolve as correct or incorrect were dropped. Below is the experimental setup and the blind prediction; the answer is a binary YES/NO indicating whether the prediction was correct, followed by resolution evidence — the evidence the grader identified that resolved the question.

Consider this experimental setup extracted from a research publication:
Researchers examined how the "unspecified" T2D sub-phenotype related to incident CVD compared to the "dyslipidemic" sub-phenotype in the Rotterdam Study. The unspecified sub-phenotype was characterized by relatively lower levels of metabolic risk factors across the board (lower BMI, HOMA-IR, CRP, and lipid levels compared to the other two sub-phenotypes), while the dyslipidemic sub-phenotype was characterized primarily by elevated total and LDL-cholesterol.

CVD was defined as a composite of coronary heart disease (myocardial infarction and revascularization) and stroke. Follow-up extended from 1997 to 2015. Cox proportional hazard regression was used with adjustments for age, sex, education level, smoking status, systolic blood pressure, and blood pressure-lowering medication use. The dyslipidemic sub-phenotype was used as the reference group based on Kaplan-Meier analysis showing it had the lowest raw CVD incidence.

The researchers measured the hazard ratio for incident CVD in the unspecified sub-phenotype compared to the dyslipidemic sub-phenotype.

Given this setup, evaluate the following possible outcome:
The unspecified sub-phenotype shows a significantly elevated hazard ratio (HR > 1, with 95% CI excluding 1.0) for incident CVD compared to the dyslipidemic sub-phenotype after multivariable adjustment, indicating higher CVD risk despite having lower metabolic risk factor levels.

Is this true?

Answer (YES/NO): NO